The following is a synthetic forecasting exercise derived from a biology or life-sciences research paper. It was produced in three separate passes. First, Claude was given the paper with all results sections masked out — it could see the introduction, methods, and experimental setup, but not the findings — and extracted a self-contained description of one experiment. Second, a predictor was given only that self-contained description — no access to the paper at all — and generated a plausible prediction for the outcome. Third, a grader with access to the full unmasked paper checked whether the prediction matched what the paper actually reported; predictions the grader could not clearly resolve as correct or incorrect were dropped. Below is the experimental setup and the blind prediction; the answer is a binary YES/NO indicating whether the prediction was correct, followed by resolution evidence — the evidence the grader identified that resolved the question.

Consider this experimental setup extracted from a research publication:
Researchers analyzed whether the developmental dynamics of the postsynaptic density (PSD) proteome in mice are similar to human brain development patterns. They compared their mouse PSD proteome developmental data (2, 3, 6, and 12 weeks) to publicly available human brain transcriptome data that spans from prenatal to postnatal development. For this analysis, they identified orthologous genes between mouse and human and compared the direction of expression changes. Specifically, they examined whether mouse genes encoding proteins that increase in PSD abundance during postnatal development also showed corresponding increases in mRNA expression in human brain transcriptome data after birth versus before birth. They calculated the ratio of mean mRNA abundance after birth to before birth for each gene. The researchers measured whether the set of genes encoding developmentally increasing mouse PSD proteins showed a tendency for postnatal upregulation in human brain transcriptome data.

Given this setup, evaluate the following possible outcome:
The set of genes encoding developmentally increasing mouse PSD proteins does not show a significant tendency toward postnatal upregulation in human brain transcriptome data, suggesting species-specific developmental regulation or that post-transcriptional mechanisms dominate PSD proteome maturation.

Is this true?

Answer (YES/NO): NO